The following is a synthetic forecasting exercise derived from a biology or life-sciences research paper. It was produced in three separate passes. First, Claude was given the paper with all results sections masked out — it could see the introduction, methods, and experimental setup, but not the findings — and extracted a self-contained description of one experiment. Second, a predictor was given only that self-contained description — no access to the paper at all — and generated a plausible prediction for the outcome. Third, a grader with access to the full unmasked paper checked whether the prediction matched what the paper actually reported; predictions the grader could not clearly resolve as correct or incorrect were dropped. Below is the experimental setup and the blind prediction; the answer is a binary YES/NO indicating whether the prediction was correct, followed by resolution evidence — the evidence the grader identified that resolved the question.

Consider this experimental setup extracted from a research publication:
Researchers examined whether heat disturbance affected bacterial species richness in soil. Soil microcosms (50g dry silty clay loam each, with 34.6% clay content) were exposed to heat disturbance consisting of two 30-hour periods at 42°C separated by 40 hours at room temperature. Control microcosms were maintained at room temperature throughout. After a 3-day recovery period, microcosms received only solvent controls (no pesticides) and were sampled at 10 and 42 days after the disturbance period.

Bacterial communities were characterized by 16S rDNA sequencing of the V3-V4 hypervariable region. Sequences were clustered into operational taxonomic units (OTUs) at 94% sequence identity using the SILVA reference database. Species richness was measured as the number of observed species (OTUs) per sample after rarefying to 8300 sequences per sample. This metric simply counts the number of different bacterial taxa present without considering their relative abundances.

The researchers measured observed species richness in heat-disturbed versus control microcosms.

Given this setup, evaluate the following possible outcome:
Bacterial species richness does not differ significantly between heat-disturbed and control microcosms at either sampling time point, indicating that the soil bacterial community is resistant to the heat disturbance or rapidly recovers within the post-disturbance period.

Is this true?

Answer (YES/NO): NO